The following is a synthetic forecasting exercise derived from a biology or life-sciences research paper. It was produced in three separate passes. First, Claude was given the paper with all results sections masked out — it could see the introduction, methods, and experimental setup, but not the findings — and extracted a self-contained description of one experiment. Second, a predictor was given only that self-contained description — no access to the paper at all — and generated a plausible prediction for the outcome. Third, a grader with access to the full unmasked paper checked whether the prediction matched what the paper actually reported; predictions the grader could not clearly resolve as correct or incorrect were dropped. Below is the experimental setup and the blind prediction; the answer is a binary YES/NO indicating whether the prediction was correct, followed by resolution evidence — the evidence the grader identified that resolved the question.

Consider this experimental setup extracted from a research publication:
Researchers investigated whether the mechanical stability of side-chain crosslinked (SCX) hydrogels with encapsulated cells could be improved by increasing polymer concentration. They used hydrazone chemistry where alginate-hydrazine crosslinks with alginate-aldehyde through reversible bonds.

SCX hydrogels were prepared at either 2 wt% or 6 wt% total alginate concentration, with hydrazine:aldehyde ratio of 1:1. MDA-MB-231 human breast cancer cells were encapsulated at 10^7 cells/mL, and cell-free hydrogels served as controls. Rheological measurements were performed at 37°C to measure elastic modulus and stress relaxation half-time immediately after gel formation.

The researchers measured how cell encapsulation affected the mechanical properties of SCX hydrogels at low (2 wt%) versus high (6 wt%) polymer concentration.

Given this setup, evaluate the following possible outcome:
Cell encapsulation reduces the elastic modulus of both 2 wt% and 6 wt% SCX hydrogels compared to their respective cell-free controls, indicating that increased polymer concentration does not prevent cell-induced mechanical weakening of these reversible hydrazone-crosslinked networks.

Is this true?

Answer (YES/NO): NO